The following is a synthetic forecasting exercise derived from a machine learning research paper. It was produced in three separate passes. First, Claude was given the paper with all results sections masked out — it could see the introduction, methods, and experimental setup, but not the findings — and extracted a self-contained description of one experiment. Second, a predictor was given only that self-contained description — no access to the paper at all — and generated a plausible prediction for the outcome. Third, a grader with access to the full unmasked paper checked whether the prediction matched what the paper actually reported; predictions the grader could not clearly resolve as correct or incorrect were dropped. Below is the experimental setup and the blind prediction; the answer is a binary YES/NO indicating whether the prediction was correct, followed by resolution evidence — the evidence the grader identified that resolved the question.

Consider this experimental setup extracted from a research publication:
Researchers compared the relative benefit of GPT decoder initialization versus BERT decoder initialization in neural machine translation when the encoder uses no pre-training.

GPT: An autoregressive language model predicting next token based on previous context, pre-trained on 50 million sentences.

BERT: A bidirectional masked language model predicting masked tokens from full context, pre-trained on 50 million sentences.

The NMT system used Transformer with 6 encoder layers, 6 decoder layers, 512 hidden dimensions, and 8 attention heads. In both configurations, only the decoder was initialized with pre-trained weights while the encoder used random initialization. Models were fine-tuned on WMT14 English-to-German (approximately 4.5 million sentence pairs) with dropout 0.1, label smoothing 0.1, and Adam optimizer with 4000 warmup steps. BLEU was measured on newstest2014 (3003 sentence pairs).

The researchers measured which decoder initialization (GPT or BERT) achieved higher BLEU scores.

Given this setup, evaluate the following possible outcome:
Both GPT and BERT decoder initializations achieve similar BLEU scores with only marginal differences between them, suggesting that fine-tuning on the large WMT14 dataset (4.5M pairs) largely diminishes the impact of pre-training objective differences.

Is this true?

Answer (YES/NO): YES